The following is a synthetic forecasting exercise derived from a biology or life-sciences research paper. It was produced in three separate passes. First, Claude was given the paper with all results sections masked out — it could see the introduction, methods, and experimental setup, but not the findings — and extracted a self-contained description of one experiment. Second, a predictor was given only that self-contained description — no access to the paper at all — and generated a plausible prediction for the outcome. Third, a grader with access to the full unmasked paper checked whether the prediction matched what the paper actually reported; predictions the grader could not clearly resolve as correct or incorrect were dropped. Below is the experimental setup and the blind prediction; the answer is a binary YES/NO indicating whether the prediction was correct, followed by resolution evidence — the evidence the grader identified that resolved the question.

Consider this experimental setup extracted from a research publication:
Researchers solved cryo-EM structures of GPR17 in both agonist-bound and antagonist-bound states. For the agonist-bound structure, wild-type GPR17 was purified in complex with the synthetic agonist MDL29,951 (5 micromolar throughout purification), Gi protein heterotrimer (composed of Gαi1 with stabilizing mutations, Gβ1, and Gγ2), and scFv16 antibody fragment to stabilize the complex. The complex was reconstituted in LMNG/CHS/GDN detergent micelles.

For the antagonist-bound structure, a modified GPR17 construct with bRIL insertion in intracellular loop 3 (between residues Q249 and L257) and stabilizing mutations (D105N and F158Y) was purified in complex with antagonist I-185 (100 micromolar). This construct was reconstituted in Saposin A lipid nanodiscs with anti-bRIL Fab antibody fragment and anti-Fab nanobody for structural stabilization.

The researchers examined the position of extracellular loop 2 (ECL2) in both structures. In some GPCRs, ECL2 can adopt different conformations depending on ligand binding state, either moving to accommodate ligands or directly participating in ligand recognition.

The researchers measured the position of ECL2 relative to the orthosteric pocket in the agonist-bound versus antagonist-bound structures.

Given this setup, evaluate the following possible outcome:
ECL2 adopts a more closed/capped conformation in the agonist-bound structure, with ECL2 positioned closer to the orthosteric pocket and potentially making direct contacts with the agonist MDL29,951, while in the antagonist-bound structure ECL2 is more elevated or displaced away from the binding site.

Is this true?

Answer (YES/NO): NO